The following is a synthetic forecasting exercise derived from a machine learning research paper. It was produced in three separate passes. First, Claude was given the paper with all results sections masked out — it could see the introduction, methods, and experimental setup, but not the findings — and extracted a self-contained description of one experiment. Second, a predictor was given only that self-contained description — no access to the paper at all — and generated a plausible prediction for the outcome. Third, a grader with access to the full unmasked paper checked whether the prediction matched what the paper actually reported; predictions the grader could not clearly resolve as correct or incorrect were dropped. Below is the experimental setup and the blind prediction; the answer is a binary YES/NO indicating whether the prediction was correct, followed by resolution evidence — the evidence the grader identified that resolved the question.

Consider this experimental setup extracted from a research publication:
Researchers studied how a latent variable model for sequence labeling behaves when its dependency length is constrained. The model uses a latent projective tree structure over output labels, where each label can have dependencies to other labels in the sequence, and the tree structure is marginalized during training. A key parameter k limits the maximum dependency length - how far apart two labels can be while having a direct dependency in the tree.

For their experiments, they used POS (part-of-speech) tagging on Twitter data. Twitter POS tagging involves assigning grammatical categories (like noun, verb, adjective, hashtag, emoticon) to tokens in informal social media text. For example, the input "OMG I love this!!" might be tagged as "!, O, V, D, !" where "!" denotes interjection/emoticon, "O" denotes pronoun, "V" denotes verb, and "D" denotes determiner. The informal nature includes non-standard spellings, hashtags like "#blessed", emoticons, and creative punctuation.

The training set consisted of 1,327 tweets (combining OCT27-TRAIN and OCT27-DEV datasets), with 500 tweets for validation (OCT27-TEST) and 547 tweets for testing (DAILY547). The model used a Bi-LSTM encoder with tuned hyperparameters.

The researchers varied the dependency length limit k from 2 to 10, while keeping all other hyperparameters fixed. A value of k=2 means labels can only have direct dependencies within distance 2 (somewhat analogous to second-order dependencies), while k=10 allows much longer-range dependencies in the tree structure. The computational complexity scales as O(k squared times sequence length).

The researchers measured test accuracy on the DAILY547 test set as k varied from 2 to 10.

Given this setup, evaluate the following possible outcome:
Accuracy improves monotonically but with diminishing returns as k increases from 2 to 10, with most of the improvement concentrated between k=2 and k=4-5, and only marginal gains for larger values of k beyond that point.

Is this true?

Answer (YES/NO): NO